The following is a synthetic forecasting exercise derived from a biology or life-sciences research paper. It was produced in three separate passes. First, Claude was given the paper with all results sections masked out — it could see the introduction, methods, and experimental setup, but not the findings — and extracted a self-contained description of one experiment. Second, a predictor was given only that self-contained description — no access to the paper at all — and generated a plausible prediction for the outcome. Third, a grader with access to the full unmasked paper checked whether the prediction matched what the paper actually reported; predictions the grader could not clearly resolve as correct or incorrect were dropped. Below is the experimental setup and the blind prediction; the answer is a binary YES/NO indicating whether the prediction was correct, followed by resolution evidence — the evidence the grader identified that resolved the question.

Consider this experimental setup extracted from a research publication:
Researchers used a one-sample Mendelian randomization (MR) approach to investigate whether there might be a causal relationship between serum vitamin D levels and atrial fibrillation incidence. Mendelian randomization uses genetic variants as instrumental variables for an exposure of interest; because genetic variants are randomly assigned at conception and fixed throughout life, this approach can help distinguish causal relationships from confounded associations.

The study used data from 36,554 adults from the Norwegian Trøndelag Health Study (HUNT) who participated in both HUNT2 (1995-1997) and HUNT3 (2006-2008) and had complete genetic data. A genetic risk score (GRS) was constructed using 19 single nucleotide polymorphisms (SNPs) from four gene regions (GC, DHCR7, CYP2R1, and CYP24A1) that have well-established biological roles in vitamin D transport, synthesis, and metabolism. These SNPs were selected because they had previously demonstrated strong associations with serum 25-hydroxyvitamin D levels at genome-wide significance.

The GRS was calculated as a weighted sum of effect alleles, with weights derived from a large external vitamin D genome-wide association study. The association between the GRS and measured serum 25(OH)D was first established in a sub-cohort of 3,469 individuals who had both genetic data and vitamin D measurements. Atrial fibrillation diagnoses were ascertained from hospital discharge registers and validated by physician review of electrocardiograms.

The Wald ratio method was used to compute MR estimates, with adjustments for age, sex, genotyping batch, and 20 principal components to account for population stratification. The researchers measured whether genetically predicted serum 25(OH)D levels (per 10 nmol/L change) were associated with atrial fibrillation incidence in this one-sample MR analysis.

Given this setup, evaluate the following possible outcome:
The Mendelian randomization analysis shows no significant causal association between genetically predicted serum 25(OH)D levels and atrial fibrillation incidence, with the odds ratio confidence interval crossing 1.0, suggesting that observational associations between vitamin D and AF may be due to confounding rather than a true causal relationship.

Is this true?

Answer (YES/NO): NO